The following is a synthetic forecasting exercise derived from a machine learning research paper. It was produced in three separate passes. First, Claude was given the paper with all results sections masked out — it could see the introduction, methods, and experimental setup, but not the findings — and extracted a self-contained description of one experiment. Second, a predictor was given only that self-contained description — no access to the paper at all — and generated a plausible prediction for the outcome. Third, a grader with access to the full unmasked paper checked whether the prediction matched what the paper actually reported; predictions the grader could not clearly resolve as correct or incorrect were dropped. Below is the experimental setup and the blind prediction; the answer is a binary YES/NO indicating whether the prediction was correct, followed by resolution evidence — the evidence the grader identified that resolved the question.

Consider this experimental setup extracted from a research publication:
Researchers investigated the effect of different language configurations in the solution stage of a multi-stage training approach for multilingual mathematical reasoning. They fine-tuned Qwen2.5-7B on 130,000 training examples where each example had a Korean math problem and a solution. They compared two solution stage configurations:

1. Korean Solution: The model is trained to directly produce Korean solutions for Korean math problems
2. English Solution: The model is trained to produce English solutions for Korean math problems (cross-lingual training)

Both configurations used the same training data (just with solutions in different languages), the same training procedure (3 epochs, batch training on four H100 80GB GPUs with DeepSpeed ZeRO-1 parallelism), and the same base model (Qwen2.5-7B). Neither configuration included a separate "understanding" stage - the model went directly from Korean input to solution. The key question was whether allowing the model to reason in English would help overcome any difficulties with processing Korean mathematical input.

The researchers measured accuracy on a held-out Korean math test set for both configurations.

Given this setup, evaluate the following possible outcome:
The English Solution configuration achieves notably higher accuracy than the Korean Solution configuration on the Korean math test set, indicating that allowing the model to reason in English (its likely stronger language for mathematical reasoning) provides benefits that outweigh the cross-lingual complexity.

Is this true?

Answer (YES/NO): YES